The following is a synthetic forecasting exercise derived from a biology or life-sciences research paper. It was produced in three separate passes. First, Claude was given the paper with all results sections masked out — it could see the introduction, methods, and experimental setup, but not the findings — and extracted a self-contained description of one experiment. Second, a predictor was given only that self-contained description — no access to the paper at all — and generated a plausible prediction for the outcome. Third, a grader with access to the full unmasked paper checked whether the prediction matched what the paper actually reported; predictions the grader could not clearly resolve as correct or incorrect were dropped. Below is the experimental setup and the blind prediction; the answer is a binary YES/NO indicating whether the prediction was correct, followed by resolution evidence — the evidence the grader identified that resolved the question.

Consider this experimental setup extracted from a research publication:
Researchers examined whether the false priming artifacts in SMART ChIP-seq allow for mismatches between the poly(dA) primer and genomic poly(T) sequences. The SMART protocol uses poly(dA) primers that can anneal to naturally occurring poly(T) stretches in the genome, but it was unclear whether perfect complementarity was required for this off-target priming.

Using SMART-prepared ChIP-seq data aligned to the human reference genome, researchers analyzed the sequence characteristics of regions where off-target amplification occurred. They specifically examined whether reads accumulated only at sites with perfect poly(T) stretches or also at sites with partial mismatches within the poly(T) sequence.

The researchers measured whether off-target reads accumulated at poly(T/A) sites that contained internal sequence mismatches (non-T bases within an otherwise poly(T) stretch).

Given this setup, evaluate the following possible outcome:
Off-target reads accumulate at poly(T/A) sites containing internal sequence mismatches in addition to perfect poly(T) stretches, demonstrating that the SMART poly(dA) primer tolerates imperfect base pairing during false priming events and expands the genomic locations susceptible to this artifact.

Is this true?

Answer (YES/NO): NO